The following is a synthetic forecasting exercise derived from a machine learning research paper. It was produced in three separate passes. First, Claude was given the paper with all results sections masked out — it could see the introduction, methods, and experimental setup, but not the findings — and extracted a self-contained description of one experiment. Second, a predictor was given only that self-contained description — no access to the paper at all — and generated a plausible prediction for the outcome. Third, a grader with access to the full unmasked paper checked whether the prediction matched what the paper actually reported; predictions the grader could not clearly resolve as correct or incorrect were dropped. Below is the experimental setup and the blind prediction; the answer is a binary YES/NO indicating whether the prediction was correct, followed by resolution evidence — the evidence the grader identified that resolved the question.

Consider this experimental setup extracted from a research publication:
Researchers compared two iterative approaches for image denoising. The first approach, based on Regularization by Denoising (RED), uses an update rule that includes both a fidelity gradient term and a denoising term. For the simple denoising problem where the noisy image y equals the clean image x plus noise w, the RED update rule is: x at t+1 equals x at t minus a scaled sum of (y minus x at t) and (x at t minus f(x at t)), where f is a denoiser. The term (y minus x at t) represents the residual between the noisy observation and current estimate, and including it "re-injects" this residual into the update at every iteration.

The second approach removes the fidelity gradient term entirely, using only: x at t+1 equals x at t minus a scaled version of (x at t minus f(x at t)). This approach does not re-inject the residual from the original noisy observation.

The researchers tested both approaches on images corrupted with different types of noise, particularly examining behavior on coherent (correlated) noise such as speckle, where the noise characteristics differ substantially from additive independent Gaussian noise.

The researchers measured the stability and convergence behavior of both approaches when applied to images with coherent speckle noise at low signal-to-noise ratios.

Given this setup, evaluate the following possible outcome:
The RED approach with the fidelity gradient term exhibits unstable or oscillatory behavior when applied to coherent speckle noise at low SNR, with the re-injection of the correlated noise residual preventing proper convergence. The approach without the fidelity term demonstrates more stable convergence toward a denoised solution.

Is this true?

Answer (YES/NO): YES